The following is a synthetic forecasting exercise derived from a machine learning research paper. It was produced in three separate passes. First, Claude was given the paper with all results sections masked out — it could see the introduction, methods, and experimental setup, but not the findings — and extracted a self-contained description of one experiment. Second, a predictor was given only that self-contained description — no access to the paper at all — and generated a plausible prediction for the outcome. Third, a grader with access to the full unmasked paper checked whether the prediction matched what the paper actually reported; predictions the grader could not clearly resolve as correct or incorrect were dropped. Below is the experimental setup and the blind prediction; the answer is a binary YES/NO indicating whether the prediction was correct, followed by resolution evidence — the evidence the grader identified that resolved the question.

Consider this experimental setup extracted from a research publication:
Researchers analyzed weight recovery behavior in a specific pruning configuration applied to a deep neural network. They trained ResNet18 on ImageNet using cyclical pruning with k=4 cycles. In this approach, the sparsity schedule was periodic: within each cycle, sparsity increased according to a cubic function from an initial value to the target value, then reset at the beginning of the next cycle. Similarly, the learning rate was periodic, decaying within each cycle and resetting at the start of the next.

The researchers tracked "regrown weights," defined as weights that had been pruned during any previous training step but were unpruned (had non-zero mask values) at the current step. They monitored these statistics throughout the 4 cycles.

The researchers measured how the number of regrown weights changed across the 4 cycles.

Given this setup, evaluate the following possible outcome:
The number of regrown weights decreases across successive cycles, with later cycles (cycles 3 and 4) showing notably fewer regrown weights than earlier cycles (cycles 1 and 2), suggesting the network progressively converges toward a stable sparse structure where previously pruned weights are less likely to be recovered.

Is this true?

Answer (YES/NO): NO